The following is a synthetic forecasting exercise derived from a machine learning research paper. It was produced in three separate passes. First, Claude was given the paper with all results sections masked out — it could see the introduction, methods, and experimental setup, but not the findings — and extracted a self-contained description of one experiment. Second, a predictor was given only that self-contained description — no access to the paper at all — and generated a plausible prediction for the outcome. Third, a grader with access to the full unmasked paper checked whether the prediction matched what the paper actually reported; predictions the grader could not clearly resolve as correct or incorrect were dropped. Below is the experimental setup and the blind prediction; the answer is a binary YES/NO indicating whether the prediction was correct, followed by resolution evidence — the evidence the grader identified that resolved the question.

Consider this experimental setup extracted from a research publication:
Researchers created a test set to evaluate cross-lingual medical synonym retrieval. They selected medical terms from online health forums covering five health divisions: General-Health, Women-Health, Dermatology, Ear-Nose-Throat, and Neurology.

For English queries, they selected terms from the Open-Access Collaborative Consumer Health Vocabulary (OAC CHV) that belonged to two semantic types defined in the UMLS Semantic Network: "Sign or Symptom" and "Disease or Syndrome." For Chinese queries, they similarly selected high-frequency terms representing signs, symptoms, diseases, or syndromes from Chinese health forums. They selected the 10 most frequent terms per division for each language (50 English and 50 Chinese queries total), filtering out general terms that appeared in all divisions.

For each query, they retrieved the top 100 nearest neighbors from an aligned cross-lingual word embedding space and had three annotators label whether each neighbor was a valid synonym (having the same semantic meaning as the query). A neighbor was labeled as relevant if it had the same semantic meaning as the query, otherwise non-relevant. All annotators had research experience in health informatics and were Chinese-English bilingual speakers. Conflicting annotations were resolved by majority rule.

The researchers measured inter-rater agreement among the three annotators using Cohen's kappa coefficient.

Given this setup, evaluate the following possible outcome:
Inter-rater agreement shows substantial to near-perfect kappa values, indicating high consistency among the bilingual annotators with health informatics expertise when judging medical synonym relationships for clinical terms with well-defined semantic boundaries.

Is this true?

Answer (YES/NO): YES